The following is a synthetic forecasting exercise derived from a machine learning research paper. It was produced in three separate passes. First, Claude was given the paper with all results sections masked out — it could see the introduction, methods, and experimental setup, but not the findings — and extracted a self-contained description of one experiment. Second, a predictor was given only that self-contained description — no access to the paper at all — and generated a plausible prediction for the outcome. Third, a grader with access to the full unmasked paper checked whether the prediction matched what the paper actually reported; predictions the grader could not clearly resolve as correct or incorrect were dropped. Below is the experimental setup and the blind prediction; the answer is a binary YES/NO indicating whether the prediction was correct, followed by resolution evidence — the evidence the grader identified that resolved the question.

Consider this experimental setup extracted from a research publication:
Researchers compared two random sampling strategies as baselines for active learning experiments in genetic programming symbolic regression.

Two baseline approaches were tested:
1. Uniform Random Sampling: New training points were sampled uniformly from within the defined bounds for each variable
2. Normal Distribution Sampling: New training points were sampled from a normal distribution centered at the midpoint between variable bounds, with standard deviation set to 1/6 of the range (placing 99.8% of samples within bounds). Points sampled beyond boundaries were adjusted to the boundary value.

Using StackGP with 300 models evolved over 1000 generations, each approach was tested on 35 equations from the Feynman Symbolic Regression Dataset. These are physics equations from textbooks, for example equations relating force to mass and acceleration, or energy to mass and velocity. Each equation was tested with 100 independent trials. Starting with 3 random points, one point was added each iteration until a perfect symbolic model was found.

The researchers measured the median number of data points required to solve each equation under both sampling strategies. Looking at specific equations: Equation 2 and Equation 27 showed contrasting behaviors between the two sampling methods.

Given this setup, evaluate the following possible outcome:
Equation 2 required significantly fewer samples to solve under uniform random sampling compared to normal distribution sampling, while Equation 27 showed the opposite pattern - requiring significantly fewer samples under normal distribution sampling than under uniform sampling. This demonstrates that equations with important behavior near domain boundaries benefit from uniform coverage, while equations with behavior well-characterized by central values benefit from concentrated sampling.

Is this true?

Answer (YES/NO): YES